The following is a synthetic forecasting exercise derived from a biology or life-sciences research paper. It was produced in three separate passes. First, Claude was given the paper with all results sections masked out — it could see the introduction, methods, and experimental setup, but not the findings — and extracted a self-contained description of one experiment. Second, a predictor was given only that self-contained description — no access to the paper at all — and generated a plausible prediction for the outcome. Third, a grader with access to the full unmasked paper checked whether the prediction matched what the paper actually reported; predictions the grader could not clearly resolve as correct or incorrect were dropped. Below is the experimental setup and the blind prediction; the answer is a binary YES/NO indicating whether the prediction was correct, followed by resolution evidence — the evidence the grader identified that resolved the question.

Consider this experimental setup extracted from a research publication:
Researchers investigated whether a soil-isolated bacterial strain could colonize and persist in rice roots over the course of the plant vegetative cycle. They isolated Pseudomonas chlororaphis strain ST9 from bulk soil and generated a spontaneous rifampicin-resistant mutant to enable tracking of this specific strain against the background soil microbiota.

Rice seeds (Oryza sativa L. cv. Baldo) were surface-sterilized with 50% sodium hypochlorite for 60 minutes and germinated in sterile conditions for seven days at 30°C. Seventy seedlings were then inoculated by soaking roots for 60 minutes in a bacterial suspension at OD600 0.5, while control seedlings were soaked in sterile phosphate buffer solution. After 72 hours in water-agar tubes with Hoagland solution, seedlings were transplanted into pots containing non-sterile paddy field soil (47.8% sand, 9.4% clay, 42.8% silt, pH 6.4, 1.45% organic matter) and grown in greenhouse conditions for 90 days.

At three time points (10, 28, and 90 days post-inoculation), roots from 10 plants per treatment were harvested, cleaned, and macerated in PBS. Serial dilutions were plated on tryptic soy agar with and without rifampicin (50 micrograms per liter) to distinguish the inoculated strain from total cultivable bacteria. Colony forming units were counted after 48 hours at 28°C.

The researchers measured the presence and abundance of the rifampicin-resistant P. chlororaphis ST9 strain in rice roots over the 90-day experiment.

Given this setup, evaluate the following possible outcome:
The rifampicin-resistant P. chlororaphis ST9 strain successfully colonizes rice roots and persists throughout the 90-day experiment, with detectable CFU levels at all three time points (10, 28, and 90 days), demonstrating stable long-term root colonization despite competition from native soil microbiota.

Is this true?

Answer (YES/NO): YES